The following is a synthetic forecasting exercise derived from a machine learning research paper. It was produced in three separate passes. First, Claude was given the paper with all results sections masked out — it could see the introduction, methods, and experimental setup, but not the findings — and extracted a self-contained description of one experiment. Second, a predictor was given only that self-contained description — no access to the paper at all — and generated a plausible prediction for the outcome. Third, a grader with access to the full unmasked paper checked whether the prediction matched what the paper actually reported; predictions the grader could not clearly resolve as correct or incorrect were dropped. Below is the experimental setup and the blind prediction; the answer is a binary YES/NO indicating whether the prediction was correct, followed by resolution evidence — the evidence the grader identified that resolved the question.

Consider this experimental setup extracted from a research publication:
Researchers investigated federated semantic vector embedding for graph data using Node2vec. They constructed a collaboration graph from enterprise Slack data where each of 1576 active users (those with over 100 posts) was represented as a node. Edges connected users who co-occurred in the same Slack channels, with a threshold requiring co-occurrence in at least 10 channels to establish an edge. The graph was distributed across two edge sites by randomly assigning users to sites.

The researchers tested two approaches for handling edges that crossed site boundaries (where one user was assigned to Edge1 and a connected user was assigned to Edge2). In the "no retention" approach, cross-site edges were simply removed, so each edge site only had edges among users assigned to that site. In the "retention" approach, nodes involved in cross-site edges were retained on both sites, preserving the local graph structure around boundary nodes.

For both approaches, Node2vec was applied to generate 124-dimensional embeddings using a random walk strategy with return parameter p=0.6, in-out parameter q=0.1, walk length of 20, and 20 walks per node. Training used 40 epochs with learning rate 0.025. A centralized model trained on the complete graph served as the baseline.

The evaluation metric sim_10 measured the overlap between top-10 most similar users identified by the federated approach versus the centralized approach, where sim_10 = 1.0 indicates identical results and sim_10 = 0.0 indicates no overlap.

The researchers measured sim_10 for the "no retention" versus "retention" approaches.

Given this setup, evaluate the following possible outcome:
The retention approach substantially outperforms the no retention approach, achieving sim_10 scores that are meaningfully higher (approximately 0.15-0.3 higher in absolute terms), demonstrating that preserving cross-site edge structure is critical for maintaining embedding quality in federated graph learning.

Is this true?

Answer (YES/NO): NO